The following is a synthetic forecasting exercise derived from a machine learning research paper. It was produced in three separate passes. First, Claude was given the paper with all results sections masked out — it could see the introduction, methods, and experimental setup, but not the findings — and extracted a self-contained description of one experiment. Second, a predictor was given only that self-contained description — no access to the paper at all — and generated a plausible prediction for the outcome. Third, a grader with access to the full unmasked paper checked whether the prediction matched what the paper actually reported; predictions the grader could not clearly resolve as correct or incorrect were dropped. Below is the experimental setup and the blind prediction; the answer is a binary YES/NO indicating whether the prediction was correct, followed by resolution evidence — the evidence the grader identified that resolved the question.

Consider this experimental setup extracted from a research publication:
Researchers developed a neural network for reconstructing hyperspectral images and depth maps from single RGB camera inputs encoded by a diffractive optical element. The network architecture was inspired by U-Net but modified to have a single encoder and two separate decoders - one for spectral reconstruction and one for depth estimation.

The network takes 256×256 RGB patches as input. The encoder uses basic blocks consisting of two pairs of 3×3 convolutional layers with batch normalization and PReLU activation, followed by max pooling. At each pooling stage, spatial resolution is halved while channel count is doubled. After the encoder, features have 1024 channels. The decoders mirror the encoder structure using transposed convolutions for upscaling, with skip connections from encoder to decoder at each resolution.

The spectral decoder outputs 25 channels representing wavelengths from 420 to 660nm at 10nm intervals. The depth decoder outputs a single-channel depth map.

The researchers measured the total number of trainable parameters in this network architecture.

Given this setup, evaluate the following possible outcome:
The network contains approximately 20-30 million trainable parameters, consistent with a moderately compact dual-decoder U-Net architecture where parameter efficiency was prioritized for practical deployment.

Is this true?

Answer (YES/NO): NO